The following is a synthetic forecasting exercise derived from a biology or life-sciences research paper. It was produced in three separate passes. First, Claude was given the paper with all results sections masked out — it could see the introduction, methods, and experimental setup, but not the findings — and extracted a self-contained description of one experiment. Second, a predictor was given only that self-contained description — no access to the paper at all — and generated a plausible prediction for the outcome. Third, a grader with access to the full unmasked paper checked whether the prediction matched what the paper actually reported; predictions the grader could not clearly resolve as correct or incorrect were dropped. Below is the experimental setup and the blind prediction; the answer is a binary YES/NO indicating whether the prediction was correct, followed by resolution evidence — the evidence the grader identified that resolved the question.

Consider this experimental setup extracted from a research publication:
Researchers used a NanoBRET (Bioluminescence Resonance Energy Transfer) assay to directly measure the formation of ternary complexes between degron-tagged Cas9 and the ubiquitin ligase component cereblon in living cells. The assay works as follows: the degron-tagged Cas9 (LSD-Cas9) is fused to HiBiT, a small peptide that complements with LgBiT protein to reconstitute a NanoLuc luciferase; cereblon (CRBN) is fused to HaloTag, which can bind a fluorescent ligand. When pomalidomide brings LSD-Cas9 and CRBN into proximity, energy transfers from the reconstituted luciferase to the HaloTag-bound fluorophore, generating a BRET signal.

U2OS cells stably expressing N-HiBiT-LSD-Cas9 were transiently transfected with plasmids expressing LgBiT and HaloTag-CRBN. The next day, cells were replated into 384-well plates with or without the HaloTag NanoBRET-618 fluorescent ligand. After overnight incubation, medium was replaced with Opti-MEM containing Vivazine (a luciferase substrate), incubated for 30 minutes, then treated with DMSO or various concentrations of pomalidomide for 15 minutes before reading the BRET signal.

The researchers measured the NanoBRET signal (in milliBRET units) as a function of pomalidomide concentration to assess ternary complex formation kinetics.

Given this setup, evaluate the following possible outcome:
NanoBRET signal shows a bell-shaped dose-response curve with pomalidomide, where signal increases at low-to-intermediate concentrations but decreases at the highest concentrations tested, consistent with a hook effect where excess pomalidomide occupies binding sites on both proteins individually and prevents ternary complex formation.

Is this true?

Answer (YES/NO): NO